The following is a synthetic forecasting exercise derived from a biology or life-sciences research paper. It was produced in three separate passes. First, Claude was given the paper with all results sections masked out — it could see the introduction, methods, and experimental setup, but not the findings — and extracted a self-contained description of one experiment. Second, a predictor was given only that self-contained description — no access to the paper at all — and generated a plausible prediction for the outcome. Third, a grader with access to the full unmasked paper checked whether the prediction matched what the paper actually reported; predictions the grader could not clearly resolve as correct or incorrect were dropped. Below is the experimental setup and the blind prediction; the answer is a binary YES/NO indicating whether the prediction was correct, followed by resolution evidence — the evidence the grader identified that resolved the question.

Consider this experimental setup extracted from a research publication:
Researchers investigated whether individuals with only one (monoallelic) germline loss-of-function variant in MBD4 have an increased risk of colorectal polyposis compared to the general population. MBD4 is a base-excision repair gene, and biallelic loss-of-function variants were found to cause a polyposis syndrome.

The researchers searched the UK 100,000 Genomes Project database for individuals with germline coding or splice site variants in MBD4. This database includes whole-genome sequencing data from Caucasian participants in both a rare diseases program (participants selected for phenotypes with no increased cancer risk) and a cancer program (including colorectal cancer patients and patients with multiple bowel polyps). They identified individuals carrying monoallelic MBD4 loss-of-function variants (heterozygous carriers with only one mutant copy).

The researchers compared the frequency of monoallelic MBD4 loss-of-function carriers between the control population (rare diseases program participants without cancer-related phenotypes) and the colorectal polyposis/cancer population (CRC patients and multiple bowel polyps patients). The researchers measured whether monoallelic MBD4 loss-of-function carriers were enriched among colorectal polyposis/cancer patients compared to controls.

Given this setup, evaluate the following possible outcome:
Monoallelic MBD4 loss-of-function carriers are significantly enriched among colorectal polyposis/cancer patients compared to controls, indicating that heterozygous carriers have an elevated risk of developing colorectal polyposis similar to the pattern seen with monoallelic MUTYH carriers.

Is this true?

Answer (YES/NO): NO